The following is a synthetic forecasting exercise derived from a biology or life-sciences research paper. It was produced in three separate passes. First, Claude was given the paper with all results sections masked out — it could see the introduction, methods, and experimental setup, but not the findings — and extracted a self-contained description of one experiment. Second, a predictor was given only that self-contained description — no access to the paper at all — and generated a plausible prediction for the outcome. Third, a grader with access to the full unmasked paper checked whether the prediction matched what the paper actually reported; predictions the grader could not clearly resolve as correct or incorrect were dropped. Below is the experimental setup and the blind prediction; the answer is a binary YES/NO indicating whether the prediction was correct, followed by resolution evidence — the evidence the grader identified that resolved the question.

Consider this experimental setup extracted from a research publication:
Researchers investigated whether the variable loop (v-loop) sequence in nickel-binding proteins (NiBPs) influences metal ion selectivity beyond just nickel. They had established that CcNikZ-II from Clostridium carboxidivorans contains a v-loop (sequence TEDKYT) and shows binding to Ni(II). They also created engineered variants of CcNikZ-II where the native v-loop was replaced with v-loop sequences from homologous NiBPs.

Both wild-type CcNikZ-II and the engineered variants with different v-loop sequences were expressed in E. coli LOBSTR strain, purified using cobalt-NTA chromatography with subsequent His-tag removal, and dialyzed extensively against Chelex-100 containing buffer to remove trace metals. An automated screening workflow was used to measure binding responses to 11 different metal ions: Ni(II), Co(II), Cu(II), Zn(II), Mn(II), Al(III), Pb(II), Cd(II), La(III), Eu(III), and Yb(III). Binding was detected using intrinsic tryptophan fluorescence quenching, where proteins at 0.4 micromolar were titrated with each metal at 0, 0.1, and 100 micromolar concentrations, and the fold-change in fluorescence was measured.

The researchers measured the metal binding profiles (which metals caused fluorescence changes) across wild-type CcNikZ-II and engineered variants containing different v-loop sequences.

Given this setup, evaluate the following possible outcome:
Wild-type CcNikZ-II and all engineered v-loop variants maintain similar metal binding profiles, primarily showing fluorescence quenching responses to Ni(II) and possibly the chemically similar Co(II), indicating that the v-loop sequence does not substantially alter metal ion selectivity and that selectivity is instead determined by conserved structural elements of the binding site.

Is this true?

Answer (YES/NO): NO